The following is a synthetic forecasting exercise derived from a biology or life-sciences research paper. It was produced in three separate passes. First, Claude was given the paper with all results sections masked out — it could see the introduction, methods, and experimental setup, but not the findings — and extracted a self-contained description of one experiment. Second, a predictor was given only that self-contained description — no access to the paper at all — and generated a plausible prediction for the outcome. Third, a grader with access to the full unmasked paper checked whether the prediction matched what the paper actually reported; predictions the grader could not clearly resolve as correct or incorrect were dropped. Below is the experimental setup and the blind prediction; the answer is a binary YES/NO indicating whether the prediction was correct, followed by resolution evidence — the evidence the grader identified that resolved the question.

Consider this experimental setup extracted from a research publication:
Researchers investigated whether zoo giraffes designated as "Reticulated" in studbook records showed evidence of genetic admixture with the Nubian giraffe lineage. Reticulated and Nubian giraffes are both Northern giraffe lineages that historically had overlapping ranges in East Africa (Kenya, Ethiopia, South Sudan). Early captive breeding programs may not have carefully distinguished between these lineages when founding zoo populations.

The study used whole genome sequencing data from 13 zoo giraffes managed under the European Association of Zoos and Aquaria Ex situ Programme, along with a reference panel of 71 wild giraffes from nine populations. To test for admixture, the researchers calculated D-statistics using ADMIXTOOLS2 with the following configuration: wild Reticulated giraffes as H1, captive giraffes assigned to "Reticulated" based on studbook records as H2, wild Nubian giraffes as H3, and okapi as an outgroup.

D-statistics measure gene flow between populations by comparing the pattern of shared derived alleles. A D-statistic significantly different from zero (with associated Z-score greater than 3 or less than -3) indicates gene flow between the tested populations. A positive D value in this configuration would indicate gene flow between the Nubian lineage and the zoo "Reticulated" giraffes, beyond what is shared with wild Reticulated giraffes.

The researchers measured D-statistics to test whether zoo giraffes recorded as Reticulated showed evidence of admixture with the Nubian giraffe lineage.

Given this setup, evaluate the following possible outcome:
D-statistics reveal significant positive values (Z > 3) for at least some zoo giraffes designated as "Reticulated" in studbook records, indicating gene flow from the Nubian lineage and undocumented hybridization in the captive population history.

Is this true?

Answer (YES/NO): YES